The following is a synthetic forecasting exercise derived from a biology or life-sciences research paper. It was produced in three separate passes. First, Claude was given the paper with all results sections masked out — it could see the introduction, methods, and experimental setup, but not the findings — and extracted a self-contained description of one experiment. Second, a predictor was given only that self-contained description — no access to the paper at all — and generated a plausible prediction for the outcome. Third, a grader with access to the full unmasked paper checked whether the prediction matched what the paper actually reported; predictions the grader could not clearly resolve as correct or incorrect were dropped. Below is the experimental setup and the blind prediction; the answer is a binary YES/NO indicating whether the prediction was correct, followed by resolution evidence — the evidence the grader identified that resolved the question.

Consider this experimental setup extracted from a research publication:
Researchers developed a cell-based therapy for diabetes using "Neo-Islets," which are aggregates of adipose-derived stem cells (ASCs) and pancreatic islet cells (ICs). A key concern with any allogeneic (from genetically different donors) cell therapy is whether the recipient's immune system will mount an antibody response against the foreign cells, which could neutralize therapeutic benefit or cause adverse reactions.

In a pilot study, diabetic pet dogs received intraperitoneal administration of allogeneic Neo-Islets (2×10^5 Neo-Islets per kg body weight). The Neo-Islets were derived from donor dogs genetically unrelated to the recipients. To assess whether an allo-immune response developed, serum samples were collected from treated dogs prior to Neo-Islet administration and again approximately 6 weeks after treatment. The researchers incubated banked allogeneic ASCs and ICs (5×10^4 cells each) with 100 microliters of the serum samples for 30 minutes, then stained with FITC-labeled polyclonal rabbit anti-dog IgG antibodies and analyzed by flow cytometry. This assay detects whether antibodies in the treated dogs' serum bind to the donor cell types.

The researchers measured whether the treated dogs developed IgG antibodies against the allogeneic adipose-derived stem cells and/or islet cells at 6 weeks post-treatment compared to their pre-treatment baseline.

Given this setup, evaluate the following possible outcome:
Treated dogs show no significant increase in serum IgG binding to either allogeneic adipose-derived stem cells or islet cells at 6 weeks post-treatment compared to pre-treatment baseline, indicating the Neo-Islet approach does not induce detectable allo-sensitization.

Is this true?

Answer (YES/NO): YES